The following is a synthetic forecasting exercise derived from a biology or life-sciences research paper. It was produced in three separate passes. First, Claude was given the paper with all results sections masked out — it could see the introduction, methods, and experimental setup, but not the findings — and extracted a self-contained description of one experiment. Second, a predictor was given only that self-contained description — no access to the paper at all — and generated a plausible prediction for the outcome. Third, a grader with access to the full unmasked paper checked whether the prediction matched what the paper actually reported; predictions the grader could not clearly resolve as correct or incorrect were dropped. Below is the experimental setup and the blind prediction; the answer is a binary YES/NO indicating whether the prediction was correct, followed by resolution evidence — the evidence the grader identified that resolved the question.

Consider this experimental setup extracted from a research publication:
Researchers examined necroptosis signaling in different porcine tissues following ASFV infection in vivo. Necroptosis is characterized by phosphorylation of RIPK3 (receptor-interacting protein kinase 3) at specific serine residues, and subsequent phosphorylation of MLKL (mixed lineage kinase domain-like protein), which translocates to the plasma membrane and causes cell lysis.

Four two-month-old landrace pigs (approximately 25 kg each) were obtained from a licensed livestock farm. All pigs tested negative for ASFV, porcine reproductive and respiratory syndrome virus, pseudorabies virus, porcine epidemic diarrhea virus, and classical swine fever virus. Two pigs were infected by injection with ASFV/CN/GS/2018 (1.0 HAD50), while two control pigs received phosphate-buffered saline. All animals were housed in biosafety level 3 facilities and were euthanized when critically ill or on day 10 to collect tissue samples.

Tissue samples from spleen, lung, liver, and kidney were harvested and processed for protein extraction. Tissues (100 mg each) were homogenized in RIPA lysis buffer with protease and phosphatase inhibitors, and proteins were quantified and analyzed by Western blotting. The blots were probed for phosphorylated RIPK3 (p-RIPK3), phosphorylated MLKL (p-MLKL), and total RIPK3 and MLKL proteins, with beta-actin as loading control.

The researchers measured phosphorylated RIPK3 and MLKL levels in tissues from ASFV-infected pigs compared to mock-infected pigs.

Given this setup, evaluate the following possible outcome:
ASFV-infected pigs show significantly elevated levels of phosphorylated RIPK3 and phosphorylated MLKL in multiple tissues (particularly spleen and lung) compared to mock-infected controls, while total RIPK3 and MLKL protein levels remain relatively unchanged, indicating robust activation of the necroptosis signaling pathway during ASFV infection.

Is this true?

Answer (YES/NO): NO